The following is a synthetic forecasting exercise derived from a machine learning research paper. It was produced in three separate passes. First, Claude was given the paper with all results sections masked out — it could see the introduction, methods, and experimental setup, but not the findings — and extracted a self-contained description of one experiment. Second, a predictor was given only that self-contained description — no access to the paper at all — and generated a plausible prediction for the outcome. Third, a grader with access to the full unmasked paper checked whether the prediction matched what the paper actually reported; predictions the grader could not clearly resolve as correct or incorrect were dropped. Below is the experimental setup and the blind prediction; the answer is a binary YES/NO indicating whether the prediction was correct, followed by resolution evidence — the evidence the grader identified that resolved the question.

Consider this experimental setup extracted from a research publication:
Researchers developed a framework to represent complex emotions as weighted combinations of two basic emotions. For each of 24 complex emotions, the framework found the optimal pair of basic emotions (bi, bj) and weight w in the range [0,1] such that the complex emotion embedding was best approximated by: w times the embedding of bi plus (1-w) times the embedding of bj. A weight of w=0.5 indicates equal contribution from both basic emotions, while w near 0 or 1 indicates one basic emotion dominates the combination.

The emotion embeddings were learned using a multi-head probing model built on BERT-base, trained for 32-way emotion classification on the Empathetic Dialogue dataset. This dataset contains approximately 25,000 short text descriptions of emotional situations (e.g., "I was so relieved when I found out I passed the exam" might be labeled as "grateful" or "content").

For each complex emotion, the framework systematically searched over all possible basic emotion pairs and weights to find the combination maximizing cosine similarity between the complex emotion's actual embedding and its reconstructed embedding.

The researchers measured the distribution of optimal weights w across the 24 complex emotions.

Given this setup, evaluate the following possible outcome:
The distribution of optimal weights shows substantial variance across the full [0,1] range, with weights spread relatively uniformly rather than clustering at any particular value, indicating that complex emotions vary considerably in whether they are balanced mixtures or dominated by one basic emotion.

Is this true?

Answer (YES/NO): NO